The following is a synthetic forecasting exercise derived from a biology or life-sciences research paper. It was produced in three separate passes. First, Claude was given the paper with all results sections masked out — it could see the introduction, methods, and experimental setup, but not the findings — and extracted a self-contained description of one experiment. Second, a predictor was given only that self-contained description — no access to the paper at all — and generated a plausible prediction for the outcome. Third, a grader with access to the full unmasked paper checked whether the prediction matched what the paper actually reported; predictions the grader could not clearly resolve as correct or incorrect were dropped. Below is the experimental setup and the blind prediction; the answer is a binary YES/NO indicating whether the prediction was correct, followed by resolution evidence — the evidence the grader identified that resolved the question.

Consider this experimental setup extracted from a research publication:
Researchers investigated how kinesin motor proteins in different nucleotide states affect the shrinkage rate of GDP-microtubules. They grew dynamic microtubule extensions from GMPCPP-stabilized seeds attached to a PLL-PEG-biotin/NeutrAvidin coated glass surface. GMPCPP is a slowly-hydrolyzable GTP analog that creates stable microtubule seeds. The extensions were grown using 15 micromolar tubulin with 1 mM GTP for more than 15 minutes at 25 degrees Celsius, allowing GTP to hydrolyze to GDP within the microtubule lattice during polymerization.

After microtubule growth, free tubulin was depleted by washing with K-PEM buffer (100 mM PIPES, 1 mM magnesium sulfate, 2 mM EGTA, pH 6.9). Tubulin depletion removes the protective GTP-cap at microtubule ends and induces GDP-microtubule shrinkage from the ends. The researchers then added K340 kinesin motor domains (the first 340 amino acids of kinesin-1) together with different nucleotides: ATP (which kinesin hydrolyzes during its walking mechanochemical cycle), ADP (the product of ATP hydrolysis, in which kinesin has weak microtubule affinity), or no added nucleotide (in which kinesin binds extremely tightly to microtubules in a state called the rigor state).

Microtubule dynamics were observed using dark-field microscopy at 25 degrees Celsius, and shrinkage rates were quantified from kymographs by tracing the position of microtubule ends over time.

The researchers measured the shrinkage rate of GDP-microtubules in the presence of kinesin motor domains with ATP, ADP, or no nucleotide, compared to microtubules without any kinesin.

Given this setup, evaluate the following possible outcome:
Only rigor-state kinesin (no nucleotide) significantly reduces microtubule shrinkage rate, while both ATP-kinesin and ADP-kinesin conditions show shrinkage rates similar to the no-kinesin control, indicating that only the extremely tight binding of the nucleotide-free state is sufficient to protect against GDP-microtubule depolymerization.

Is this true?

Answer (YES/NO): NO